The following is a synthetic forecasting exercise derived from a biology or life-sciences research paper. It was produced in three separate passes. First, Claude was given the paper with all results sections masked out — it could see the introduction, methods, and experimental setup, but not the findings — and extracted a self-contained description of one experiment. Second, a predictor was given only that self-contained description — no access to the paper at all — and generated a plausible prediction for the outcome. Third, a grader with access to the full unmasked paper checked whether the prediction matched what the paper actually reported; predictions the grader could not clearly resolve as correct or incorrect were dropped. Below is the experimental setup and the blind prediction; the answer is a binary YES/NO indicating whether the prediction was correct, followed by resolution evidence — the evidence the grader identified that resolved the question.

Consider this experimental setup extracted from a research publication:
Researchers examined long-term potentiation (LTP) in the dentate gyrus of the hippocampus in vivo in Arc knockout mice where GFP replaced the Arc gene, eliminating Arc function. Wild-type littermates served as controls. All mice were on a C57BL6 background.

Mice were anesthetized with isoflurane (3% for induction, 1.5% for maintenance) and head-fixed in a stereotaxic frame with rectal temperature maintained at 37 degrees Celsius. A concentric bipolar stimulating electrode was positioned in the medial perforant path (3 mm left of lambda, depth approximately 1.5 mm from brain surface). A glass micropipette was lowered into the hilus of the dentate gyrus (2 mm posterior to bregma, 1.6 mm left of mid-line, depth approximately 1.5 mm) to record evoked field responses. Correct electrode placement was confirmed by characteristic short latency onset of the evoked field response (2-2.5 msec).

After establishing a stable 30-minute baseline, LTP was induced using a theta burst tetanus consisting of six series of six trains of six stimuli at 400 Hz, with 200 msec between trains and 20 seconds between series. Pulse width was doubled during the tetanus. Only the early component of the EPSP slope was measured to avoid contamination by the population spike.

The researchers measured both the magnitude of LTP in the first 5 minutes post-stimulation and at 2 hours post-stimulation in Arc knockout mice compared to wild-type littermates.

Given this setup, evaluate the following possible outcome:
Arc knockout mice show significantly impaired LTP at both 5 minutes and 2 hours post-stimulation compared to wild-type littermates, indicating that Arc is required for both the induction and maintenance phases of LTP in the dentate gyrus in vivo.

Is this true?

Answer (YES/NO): NO